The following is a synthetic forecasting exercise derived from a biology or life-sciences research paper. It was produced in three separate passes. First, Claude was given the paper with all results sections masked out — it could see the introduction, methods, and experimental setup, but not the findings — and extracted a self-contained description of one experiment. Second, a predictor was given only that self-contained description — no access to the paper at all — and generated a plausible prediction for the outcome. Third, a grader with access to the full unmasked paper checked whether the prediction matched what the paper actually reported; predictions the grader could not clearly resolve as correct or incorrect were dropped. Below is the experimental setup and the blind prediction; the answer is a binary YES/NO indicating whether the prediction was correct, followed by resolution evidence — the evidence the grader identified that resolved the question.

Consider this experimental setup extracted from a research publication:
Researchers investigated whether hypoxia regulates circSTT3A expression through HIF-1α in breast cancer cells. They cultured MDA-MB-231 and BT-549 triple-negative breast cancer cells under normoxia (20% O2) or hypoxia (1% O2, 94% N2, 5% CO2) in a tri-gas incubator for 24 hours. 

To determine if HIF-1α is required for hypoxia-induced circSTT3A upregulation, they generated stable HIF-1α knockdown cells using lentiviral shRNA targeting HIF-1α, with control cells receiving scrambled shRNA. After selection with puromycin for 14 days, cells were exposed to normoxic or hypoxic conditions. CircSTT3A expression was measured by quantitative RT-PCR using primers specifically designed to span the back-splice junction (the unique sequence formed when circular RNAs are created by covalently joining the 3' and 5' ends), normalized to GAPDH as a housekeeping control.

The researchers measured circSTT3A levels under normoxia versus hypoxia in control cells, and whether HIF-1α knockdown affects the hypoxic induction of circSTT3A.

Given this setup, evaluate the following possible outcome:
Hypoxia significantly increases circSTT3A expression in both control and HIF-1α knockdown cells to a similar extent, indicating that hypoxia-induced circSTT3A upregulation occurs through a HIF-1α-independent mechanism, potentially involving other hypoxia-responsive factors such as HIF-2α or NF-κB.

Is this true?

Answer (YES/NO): NO